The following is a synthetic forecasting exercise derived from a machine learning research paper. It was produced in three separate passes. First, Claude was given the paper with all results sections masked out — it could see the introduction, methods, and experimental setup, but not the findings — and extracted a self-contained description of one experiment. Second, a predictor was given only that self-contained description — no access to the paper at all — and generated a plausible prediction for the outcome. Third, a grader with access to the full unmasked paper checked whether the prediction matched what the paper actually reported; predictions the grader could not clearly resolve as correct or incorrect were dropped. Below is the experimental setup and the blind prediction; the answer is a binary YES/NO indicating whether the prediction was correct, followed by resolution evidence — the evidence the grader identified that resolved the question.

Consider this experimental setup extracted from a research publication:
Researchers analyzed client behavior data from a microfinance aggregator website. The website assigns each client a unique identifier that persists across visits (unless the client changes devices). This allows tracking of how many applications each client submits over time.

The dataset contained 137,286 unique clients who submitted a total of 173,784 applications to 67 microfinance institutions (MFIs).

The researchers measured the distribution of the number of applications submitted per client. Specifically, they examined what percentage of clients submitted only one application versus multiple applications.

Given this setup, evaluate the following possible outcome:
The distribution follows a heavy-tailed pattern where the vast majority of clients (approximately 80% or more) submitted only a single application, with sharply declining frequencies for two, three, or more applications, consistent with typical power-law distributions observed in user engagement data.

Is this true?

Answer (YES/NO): YES